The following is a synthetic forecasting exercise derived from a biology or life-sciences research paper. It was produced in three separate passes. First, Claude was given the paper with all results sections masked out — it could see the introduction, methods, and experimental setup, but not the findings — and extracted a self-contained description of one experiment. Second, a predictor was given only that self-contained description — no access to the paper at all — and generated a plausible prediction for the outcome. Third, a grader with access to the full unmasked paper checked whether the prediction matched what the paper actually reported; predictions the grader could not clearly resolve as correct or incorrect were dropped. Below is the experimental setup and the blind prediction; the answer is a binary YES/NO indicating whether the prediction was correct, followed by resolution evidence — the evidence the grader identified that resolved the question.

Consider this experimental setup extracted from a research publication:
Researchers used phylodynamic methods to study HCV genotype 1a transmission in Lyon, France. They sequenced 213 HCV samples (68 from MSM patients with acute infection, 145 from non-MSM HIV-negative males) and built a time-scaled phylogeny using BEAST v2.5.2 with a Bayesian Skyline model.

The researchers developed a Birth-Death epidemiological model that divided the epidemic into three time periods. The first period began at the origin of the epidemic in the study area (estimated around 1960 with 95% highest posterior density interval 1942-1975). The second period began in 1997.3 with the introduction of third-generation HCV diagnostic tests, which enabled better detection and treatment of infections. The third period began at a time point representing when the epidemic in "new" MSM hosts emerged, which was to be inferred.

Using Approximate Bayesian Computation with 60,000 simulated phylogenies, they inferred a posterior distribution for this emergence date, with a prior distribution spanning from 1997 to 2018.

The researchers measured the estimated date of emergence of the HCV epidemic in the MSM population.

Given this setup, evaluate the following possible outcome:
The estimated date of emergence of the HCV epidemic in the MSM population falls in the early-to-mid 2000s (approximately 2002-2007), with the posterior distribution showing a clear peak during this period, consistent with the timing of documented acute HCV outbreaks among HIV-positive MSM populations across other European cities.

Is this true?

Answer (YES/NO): NO